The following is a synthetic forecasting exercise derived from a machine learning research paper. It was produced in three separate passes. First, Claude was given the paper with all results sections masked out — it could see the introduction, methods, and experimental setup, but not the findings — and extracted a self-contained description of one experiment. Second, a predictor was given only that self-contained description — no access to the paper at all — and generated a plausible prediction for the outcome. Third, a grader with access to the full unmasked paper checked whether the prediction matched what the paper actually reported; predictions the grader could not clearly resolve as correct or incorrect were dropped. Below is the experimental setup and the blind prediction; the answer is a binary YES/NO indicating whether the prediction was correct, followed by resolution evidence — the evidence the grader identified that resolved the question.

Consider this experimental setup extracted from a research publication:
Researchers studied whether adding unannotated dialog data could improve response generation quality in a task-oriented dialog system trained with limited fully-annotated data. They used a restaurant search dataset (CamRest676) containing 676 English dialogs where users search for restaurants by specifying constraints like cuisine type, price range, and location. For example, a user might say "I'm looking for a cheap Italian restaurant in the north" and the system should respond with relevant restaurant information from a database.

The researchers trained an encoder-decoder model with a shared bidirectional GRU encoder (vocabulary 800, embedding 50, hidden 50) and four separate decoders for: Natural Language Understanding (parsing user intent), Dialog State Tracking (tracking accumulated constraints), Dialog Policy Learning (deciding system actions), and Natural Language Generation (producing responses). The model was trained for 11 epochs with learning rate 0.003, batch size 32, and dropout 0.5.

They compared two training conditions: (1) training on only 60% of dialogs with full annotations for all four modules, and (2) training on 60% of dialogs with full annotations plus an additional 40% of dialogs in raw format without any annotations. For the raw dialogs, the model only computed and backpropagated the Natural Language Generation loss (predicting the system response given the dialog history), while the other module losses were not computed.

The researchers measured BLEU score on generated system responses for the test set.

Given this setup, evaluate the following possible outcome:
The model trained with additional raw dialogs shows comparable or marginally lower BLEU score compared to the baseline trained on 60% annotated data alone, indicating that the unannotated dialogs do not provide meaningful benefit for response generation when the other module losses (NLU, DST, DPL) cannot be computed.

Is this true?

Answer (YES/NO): NO